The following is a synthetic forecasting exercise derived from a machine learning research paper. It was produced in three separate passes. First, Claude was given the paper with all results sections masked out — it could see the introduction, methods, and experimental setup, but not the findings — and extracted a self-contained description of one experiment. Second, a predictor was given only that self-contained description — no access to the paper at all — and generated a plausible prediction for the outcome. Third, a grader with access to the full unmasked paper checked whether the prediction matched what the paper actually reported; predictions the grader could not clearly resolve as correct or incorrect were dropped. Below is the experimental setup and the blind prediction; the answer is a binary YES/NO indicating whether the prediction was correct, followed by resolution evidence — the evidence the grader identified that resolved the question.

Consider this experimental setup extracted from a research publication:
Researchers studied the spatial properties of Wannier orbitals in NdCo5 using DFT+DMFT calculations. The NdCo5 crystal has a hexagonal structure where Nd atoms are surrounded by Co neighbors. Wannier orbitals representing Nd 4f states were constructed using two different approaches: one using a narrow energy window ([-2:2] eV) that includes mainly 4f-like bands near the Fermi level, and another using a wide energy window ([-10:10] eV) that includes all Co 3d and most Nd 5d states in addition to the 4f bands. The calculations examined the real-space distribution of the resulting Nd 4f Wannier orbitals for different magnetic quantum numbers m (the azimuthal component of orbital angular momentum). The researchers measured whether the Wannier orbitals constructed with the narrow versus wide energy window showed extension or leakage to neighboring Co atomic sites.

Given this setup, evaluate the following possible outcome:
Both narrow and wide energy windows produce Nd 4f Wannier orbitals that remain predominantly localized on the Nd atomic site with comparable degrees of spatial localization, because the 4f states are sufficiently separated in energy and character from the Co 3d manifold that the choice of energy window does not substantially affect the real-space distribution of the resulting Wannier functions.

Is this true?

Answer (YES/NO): NO